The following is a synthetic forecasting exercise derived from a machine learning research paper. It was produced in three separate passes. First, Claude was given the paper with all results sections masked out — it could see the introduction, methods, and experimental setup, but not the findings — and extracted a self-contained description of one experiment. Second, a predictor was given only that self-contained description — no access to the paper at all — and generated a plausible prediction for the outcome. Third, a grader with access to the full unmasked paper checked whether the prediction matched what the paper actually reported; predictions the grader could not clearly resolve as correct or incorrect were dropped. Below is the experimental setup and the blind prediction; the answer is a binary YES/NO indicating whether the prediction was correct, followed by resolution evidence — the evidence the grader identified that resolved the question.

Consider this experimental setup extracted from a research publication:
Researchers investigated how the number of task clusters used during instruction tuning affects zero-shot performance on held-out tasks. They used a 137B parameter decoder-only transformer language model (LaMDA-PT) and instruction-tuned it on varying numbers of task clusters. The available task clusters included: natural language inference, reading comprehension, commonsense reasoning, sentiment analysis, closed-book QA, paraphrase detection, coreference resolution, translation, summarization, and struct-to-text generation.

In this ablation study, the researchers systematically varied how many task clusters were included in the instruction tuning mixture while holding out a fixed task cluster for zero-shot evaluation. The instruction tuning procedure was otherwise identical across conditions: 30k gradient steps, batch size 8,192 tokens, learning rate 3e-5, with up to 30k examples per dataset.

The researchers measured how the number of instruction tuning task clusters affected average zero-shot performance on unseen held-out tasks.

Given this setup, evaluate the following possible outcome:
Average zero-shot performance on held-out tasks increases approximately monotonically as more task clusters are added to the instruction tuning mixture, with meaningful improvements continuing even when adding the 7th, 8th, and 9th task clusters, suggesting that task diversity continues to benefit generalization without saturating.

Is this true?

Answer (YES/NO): NO